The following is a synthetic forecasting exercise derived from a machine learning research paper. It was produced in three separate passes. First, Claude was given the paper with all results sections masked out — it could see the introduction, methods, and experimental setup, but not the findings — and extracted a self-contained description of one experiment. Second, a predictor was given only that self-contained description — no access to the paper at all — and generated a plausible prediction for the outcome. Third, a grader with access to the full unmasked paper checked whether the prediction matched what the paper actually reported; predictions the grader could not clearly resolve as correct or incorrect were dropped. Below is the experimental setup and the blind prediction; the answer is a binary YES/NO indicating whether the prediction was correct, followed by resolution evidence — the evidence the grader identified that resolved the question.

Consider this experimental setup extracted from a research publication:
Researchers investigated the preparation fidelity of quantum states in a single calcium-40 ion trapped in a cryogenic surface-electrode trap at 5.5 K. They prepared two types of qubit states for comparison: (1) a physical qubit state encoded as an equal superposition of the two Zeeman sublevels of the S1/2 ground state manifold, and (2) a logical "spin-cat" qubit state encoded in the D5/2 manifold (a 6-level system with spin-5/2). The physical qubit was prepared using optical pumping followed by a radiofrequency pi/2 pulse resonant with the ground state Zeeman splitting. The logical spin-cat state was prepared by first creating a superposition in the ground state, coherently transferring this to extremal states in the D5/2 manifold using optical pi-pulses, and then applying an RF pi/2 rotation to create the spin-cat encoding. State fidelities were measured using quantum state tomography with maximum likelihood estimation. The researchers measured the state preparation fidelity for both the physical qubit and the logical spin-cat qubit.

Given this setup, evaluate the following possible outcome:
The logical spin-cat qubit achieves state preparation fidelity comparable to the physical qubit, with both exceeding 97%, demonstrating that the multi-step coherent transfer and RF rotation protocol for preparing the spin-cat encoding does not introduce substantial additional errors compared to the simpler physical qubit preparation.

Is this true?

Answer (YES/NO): YES